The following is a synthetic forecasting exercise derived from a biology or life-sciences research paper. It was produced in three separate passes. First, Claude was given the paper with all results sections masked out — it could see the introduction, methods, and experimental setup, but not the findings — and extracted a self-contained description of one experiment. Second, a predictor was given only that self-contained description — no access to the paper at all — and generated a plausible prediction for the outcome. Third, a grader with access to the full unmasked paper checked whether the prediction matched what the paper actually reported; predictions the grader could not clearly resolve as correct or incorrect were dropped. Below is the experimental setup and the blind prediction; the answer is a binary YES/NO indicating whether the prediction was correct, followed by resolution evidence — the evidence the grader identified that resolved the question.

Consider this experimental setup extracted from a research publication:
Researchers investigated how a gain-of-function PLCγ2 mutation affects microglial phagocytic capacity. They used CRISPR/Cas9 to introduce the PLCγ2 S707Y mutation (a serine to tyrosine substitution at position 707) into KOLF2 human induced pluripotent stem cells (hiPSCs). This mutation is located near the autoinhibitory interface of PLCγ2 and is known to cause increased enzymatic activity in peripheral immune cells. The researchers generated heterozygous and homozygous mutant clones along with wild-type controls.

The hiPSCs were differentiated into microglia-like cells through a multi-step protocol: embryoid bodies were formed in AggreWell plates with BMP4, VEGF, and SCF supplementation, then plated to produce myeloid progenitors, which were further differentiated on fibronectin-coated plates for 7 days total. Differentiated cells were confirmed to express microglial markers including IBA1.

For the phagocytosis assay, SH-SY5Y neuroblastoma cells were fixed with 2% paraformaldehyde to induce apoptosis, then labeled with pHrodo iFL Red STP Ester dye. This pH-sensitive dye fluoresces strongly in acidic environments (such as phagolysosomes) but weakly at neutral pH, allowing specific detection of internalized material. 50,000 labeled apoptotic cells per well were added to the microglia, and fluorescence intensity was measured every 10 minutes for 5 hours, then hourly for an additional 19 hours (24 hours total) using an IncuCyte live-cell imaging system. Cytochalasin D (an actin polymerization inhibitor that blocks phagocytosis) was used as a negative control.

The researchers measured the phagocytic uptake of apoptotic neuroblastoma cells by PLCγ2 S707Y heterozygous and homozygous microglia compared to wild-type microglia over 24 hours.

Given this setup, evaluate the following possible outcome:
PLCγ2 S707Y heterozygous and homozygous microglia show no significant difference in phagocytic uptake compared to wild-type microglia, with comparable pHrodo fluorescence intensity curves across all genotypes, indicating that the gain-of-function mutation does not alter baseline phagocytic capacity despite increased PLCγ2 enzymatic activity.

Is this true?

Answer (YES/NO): NO